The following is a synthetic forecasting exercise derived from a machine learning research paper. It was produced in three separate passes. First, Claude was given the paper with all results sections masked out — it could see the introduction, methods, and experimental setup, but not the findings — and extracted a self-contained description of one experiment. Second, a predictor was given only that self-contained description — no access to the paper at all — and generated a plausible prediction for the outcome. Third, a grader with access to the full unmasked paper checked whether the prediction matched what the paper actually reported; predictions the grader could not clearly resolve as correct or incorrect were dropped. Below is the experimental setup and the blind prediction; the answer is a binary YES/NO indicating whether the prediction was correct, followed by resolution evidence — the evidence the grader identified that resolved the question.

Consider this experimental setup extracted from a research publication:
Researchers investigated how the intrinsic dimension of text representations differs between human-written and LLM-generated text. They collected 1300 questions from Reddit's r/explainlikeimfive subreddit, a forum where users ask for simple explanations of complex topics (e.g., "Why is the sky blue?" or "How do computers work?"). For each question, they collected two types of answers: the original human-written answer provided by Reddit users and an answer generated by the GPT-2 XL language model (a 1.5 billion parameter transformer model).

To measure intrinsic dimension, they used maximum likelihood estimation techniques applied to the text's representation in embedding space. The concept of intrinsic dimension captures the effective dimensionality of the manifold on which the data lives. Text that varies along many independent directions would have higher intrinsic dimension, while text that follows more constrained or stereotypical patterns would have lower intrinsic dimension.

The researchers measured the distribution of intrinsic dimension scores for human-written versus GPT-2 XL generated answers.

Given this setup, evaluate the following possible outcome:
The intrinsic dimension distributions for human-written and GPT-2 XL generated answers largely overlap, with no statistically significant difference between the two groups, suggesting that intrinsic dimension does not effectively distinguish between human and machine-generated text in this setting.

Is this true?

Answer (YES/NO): NO